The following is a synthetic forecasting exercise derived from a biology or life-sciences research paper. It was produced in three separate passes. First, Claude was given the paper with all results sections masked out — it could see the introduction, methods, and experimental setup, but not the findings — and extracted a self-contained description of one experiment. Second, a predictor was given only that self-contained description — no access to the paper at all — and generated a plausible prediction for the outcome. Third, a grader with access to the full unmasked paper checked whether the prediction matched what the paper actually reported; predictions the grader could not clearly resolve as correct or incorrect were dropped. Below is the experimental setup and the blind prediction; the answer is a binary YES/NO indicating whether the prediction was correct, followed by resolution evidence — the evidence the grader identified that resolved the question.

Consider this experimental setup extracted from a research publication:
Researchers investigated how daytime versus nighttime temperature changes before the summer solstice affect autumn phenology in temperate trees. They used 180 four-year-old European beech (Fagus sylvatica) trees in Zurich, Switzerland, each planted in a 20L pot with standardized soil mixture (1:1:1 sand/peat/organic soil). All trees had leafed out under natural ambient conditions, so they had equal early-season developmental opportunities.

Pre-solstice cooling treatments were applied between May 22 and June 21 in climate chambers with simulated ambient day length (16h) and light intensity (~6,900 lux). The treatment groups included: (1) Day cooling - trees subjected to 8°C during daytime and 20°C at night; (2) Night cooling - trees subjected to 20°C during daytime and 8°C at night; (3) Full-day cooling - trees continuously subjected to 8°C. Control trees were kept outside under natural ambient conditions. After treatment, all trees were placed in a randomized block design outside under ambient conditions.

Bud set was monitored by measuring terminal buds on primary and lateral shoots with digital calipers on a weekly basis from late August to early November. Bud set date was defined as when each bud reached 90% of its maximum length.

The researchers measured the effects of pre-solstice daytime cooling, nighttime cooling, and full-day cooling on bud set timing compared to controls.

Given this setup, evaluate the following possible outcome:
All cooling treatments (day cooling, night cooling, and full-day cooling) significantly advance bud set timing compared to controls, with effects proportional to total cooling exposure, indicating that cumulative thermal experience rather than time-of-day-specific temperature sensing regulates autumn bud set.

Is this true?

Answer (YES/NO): NO